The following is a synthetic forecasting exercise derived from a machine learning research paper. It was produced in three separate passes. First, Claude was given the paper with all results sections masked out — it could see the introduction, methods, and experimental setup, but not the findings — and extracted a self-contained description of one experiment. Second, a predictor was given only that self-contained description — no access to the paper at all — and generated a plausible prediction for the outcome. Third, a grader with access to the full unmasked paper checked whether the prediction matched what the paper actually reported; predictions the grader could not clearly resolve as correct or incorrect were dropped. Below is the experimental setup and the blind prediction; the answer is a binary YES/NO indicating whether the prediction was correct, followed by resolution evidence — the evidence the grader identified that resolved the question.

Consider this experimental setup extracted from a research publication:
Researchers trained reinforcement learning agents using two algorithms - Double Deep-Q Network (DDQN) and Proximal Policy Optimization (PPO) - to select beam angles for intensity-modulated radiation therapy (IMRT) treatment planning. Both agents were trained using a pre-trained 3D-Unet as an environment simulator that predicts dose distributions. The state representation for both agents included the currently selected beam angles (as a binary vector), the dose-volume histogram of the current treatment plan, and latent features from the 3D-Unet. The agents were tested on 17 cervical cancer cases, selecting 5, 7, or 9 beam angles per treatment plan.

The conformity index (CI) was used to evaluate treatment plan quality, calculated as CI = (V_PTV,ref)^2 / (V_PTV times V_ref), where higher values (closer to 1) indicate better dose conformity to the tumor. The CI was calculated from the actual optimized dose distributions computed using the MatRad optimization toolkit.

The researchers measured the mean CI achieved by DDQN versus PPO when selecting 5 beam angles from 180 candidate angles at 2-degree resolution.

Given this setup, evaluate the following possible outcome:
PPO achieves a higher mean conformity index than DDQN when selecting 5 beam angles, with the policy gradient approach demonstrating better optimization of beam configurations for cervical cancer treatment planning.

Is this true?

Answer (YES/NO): YES